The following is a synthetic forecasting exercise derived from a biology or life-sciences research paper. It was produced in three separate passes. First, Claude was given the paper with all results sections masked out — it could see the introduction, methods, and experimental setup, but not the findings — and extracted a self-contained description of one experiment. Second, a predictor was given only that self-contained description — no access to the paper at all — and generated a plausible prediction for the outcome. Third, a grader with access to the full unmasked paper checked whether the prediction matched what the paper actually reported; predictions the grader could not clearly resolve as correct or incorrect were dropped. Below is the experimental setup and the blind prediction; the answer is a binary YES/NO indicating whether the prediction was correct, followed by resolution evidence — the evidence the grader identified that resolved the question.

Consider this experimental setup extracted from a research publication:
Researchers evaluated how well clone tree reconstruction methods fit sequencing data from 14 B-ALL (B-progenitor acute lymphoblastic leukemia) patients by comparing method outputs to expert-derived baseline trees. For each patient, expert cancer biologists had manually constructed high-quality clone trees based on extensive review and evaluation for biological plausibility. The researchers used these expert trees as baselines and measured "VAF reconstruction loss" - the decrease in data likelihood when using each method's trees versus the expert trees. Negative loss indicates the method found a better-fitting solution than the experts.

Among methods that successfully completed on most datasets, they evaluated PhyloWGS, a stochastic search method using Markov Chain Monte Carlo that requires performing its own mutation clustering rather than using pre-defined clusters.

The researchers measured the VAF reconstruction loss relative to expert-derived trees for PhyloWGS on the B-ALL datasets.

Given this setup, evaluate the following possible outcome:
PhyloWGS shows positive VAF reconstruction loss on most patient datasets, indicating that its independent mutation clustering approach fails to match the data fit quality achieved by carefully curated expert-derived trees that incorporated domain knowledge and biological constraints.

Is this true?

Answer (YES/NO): YES